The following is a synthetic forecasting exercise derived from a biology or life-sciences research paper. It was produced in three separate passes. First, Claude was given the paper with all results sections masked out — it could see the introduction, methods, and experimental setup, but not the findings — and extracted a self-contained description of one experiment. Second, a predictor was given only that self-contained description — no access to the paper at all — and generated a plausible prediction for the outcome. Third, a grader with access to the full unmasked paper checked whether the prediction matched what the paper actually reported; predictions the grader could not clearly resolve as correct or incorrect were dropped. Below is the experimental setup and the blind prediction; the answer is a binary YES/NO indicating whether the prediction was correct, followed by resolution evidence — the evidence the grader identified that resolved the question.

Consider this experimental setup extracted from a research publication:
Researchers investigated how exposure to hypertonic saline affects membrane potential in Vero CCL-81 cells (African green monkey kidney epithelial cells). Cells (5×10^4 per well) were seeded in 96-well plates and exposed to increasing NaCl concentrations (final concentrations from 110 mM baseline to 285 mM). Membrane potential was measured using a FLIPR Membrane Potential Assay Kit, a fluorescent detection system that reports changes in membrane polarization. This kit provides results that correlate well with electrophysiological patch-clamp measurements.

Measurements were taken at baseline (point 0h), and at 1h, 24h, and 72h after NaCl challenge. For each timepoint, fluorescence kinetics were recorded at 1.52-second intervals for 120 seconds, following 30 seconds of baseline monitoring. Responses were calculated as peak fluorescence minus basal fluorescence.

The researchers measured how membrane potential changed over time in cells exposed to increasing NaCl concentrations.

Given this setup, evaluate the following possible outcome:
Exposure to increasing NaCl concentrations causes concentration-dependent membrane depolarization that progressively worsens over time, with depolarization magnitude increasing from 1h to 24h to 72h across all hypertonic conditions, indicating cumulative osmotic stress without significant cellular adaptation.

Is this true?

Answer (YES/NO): NO